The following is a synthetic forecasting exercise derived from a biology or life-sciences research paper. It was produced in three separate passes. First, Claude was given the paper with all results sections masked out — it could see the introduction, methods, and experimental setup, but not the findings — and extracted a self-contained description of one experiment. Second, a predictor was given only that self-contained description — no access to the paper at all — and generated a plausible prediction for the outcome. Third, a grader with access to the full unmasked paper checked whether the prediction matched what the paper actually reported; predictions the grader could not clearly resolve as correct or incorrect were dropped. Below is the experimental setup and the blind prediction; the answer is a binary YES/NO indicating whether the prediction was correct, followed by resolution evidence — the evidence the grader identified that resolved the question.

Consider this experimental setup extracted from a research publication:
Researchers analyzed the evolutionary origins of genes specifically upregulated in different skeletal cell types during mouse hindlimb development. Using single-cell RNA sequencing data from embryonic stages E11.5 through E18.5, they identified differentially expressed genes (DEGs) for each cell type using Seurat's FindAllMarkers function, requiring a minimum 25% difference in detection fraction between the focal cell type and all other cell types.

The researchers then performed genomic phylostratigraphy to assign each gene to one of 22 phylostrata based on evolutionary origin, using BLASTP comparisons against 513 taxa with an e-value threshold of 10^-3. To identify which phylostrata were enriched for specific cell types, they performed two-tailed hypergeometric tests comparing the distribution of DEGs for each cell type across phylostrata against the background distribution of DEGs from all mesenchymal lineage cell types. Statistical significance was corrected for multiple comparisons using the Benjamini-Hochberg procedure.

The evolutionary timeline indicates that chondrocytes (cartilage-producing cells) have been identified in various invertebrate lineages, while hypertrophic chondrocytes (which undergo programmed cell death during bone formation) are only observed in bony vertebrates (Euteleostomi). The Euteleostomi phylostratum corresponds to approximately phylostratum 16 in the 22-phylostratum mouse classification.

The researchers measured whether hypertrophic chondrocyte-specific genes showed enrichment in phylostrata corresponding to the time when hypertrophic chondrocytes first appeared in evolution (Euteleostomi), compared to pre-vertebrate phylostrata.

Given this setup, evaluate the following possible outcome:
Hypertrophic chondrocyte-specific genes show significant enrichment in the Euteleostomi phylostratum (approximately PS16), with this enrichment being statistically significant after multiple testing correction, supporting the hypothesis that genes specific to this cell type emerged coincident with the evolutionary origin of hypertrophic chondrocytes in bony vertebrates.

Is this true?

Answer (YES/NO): NO